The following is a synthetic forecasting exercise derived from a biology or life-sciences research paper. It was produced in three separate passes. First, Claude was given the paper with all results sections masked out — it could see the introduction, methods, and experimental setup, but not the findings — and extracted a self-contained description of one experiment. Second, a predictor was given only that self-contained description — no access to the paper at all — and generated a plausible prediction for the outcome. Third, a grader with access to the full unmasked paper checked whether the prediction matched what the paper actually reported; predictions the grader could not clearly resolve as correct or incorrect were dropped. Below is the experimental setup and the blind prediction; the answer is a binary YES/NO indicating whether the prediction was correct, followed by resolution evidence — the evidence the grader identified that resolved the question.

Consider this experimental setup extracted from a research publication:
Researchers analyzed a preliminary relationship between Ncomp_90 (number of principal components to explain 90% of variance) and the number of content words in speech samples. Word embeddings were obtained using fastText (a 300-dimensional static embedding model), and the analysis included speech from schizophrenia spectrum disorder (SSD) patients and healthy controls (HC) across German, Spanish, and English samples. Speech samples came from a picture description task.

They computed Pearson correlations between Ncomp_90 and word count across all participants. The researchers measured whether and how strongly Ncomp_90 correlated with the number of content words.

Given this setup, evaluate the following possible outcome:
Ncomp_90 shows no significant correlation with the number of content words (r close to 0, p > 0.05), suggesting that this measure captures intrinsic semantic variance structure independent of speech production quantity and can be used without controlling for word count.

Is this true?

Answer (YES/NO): NO